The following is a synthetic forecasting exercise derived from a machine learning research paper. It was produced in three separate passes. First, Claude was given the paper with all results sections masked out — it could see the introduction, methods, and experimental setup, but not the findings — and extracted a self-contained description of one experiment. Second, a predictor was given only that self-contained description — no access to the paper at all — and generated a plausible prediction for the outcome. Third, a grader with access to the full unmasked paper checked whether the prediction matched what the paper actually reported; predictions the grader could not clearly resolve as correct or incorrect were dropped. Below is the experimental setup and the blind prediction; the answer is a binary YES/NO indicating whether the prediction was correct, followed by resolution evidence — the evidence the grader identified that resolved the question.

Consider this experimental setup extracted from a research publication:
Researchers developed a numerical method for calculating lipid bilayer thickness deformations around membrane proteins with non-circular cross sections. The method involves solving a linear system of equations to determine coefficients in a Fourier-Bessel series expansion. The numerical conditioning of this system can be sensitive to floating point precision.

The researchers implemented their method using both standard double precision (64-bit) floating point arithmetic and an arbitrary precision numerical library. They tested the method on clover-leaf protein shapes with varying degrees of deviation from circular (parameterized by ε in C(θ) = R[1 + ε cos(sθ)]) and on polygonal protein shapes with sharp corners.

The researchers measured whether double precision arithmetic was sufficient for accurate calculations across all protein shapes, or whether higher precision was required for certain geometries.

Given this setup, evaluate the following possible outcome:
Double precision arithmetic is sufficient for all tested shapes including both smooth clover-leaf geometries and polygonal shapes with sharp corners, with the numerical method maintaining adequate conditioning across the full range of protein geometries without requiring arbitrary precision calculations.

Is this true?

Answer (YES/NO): NO